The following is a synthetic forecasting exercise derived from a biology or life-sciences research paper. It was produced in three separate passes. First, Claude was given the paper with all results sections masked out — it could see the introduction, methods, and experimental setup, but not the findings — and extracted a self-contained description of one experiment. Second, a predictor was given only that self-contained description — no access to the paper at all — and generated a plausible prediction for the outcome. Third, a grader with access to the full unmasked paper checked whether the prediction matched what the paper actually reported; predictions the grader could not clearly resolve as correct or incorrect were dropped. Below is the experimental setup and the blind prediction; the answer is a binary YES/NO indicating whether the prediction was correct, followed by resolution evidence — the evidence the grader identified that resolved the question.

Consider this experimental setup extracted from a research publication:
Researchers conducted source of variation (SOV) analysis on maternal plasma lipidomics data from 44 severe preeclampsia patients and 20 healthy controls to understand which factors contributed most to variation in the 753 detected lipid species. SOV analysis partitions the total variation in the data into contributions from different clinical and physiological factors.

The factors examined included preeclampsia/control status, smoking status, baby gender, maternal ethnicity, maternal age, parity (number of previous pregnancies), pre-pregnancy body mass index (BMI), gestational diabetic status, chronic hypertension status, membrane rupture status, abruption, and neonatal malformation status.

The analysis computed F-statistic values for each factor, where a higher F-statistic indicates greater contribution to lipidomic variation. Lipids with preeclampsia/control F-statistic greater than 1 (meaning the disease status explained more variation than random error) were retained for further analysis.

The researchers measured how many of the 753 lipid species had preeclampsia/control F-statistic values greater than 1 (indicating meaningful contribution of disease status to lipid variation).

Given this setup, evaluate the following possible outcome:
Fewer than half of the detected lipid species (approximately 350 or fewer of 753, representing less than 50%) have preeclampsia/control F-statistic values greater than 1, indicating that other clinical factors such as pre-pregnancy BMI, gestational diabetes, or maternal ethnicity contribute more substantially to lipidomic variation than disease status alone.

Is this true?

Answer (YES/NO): YES